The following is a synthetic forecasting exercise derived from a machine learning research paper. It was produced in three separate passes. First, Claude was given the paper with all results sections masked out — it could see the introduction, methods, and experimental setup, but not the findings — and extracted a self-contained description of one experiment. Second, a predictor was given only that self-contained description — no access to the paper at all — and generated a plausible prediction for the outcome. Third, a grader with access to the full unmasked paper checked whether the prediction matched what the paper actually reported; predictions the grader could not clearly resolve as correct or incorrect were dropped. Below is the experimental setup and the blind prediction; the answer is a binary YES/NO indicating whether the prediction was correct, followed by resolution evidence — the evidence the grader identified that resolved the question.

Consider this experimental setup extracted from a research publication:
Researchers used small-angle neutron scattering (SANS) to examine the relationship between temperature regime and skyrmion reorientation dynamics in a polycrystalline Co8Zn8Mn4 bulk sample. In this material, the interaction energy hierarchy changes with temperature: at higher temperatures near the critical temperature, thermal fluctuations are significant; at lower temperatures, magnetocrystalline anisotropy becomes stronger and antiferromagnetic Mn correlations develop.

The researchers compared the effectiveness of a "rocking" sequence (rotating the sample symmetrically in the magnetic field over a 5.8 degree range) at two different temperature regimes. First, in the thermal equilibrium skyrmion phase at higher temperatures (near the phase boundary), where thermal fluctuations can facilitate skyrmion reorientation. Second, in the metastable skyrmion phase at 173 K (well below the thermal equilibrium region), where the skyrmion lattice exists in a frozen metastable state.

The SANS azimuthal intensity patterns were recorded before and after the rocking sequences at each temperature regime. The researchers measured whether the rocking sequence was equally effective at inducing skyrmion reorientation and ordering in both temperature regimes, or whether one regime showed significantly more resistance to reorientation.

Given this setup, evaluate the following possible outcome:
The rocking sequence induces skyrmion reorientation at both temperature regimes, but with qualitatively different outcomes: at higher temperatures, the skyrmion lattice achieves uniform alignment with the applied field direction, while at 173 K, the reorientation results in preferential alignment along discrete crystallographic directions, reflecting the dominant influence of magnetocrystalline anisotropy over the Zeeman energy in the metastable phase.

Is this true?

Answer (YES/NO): NO